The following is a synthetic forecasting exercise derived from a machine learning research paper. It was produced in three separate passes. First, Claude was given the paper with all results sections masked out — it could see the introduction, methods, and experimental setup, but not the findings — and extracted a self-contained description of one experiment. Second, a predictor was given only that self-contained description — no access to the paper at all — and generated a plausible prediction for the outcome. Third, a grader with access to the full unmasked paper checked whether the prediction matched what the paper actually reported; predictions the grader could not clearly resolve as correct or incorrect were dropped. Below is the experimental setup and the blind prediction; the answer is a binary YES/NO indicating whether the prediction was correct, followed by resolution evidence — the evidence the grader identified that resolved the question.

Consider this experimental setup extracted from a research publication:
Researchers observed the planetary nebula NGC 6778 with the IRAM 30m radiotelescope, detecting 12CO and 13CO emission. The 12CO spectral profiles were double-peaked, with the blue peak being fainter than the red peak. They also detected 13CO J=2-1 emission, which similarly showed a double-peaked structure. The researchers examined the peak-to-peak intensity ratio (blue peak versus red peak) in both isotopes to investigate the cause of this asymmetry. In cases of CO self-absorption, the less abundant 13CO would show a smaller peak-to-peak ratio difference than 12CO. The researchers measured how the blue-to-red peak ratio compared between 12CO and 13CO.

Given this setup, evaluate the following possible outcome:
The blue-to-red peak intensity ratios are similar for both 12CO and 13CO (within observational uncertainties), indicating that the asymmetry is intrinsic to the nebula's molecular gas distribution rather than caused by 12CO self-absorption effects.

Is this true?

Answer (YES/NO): NO